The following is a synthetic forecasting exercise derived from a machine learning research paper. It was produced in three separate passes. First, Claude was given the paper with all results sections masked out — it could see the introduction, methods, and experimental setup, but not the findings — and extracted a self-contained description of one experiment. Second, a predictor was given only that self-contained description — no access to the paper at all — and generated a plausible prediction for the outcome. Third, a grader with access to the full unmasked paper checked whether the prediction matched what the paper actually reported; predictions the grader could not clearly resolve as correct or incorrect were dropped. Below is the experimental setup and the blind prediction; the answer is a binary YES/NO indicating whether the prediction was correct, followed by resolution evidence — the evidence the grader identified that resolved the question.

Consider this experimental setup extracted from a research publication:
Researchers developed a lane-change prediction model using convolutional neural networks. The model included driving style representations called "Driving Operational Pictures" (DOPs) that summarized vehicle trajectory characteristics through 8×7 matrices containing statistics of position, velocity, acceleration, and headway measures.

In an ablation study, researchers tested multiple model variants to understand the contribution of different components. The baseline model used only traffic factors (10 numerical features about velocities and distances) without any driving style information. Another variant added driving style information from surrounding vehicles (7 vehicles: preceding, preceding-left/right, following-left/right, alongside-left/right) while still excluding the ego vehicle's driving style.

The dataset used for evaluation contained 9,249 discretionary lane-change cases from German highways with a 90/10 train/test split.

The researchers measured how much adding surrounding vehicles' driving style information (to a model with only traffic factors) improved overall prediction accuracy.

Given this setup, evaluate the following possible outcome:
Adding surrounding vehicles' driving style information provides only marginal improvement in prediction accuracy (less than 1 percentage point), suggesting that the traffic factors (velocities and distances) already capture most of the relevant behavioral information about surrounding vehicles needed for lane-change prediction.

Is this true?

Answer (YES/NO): NO